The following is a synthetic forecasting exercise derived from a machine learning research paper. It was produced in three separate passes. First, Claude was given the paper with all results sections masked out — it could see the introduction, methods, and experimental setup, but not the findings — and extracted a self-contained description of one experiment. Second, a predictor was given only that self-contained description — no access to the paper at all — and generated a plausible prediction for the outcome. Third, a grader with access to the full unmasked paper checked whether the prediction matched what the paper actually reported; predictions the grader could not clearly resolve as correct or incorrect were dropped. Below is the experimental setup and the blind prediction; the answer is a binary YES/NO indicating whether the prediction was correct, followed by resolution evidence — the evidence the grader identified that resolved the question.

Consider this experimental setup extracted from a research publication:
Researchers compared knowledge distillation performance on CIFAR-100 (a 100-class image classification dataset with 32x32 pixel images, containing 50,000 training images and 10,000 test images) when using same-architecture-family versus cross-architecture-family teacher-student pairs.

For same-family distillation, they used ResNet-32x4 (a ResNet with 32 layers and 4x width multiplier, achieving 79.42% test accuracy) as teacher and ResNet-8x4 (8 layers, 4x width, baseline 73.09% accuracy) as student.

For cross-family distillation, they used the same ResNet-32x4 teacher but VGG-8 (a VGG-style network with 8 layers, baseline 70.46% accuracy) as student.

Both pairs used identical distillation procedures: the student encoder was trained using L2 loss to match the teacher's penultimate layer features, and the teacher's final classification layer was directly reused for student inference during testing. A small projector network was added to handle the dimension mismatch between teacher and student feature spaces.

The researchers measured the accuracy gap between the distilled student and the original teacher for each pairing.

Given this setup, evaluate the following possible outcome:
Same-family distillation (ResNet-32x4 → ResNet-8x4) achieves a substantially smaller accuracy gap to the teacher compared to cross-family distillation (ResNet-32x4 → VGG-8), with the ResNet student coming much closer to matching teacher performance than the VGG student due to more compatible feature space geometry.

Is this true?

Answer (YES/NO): YES